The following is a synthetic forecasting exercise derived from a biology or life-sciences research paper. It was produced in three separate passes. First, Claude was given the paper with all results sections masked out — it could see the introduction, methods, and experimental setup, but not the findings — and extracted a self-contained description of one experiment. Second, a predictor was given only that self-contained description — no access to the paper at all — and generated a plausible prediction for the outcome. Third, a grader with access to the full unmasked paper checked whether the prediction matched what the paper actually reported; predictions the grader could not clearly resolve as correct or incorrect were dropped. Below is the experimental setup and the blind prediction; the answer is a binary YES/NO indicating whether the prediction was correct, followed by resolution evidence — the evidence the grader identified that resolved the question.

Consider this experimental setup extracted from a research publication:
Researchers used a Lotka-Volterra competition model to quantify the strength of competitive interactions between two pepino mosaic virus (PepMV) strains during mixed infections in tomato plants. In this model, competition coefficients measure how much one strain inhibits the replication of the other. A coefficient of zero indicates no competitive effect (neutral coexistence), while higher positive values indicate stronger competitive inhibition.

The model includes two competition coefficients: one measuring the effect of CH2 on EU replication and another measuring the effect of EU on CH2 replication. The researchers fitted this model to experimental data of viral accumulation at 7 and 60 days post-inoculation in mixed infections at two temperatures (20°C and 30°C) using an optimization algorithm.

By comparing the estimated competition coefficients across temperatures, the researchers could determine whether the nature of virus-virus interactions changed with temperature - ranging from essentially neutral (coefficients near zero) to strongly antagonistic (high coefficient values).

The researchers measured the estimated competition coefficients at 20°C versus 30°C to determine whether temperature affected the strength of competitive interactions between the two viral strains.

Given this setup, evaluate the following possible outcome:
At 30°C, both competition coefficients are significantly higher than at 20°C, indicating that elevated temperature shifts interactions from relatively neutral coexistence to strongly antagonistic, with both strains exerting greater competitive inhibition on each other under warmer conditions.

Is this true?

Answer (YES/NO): NO